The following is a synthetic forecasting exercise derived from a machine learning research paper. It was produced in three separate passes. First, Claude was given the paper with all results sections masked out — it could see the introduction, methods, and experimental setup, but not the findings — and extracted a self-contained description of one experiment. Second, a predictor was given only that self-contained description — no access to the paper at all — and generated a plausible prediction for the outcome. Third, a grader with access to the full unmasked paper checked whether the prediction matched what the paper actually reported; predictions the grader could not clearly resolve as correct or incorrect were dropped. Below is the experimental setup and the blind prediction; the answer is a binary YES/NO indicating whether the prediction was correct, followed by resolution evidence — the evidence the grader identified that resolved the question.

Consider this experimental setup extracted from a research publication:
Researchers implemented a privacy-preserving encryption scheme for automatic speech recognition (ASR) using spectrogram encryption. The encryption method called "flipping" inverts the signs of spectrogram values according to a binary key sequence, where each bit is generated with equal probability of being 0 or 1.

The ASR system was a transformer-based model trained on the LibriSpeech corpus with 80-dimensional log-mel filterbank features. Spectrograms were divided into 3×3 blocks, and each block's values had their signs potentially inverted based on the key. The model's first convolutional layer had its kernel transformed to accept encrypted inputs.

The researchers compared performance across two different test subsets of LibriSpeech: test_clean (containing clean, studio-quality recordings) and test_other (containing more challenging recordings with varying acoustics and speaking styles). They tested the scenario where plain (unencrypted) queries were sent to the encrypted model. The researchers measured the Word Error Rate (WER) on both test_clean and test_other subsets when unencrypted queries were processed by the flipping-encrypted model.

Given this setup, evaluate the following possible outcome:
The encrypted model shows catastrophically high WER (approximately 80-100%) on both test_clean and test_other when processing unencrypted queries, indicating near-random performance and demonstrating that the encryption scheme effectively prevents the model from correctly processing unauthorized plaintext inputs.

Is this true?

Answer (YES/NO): YES